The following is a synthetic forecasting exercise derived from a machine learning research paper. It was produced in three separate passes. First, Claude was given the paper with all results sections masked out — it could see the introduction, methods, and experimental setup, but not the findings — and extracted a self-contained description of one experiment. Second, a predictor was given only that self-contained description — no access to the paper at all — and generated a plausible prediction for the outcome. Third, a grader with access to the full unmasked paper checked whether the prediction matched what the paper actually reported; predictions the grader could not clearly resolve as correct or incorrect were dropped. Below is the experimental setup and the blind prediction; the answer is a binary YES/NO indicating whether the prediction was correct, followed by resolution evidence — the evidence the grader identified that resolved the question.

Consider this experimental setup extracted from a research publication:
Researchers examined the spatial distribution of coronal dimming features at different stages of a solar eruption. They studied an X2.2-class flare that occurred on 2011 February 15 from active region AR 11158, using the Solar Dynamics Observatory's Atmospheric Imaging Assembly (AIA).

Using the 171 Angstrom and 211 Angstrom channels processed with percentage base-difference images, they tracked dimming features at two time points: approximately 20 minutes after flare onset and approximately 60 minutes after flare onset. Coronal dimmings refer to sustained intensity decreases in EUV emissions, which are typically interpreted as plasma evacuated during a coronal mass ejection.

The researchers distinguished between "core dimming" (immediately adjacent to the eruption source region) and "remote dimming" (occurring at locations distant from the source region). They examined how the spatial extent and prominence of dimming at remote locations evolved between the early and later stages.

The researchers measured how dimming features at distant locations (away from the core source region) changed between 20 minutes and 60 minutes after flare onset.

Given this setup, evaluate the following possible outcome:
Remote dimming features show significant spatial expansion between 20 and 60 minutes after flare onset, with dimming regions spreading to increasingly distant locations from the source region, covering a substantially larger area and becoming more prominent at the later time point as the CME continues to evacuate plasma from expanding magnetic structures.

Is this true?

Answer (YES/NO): NO